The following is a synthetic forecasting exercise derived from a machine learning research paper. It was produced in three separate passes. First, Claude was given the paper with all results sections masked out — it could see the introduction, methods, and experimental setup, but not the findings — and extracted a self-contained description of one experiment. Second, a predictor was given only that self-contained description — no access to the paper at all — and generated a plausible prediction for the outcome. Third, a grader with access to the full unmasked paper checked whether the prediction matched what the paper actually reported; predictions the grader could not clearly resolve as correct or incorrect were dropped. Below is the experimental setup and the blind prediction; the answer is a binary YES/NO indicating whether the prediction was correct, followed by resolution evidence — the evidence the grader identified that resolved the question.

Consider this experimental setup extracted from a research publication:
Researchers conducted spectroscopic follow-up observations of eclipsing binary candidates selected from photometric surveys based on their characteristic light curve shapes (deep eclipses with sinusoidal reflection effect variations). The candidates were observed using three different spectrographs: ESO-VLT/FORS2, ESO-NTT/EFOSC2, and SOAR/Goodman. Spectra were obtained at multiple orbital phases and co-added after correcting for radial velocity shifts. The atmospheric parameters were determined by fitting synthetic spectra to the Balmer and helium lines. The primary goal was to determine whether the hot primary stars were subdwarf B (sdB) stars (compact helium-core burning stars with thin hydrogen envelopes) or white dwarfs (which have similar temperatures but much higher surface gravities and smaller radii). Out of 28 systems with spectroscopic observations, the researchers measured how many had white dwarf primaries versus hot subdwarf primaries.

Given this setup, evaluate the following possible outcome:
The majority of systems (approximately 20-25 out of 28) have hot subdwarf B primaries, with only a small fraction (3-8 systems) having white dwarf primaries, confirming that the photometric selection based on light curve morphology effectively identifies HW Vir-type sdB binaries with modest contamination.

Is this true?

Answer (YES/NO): NO